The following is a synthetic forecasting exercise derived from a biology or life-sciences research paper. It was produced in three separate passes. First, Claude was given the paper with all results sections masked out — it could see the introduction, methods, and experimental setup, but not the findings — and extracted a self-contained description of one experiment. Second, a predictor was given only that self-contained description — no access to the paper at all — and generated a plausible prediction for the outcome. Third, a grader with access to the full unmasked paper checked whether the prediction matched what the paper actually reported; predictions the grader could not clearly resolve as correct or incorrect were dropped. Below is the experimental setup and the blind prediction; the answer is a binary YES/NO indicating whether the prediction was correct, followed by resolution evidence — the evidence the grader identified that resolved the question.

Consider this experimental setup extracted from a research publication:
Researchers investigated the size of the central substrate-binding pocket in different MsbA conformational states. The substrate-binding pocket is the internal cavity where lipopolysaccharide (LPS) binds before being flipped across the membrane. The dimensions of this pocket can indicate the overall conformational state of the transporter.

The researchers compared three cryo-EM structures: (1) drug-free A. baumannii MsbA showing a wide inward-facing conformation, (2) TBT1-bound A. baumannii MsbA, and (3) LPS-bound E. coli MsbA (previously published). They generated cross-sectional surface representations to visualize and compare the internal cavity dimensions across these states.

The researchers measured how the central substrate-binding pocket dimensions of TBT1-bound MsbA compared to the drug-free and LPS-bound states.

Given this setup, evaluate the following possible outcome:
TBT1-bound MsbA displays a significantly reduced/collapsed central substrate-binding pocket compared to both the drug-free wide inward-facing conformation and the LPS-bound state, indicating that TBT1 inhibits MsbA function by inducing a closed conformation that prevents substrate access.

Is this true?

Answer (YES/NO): NO